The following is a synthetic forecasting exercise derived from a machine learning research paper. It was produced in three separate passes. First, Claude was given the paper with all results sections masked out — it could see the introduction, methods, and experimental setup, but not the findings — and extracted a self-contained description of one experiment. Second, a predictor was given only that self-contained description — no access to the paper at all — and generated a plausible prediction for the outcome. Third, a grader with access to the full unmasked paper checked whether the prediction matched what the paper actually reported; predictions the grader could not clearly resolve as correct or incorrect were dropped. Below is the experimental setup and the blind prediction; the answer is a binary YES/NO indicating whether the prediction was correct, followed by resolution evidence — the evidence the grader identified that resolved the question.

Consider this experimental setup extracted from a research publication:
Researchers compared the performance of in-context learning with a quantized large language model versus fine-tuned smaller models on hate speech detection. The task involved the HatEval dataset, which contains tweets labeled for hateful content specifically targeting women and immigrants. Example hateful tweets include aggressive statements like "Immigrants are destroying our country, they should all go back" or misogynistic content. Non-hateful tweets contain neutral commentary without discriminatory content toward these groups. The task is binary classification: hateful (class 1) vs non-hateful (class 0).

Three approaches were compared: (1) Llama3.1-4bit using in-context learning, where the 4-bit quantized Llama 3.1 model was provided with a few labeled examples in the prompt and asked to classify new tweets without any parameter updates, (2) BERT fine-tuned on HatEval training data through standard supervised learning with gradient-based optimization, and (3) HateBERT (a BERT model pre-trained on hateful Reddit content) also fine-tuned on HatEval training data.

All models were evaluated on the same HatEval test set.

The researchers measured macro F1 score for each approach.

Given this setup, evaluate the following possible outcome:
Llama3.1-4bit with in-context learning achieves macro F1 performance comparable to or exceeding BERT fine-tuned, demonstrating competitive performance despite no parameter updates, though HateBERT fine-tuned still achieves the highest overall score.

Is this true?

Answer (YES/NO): NO